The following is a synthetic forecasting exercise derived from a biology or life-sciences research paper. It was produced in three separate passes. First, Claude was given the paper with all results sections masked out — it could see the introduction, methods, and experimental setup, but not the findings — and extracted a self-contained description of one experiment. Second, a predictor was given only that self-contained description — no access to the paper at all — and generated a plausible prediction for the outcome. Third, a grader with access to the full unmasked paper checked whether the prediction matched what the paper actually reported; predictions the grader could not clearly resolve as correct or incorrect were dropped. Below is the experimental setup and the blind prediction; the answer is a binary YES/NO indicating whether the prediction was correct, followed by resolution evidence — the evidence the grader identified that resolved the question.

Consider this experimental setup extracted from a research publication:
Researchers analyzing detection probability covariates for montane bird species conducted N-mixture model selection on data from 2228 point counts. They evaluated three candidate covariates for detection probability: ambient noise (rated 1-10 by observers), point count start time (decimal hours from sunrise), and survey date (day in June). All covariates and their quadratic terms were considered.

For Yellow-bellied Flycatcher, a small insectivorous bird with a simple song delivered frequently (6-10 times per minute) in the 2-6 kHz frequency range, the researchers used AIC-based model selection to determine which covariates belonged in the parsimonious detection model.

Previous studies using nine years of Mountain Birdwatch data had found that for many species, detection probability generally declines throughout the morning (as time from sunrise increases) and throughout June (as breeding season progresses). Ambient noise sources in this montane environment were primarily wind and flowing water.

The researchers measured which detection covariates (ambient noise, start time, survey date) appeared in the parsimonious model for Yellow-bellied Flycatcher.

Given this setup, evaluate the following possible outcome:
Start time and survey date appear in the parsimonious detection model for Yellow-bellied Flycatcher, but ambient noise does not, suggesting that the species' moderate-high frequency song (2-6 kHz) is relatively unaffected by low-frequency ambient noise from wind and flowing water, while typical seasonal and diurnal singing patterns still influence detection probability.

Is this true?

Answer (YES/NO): NO